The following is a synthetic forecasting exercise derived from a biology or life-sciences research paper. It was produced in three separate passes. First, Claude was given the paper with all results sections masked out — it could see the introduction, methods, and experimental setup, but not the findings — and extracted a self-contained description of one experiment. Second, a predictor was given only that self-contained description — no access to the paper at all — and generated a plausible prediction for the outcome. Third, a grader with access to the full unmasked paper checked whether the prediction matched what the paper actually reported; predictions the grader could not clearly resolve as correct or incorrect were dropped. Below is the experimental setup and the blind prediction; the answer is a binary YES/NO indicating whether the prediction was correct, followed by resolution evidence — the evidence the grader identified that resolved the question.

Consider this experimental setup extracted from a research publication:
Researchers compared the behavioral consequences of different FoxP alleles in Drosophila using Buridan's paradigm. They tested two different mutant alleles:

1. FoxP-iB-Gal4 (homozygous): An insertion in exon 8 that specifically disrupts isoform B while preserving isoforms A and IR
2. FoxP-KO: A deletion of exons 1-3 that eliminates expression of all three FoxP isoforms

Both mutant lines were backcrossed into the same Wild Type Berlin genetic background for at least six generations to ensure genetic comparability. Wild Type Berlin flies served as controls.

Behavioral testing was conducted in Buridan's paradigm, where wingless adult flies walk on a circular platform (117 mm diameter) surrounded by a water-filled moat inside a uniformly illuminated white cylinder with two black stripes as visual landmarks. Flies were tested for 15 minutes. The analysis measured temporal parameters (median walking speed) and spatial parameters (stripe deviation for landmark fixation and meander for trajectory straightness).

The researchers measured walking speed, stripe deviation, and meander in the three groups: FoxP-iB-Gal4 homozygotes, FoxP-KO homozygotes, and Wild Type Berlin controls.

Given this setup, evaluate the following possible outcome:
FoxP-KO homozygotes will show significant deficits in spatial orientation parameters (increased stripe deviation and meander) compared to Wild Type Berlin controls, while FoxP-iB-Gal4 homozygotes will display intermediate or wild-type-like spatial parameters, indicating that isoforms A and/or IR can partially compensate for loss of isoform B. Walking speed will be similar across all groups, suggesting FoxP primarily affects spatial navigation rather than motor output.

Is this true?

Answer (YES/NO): NO